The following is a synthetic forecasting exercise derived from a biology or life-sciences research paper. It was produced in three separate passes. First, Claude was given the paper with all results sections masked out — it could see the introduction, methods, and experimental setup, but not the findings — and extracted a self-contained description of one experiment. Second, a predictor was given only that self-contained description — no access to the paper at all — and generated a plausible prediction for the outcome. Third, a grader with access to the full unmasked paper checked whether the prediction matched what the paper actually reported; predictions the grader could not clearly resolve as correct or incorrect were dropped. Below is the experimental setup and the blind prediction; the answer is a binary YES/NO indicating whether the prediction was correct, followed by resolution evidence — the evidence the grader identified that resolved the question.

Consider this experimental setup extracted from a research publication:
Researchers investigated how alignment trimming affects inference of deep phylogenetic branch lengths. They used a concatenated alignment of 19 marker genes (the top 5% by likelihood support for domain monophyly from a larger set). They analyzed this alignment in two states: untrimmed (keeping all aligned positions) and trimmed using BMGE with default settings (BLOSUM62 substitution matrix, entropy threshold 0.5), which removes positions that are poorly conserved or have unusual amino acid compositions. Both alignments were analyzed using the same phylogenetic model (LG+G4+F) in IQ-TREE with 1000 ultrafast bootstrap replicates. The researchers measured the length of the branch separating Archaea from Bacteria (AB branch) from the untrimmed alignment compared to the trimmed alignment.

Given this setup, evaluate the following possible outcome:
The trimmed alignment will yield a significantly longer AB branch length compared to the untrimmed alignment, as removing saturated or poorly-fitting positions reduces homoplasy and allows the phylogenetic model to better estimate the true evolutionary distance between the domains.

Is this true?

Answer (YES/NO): YES